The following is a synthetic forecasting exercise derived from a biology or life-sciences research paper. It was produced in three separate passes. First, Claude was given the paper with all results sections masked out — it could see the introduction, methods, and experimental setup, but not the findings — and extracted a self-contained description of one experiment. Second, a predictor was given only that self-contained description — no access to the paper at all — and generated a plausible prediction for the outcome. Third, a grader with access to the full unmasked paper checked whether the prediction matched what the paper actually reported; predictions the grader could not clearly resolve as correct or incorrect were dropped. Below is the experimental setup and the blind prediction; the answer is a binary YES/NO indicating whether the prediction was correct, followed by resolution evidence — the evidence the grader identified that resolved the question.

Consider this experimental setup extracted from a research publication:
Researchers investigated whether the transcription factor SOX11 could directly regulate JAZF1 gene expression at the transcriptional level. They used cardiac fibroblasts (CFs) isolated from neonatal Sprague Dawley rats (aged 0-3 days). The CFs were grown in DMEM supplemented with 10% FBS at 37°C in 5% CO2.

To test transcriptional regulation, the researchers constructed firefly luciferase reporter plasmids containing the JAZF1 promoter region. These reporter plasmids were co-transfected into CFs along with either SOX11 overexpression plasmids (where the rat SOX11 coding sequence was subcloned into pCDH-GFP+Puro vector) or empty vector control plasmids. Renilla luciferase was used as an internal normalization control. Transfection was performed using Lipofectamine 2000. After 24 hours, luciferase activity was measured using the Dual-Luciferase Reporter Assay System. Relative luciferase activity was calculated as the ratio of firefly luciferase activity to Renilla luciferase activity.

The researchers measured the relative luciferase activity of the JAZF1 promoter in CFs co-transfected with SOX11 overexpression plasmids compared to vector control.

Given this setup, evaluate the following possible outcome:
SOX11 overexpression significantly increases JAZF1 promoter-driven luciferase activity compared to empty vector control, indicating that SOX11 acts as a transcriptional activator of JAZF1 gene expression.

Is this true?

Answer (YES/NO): YES